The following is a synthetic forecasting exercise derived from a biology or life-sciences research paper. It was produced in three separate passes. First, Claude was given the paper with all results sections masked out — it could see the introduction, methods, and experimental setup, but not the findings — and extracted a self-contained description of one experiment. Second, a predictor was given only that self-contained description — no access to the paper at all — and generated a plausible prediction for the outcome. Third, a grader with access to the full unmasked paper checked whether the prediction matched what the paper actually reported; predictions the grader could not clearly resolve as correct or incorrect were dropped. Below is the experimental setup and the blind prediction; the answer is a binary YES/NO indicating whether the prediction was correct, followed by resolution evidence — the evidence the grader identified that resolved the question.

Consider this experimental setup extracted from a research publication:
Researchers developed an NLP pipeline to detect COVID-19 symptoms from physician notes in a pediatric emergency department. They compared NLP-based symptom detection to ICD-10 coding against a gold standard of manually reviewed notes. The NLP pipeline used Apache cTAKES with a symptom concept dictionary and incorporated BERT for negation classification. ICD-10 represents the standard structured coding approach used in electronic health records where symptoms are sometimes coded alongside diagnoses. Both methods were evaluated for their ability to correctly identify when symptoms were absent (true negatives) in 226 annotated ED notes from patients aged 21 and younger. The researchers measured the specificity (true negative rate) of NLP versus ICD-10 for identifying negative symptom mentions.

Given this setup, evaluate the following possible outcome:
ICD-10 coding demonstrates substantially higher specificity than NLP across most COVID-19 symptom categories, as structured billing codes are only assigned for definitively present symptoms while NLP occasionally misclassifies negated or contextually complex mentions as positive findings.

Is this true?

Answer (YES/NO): NO